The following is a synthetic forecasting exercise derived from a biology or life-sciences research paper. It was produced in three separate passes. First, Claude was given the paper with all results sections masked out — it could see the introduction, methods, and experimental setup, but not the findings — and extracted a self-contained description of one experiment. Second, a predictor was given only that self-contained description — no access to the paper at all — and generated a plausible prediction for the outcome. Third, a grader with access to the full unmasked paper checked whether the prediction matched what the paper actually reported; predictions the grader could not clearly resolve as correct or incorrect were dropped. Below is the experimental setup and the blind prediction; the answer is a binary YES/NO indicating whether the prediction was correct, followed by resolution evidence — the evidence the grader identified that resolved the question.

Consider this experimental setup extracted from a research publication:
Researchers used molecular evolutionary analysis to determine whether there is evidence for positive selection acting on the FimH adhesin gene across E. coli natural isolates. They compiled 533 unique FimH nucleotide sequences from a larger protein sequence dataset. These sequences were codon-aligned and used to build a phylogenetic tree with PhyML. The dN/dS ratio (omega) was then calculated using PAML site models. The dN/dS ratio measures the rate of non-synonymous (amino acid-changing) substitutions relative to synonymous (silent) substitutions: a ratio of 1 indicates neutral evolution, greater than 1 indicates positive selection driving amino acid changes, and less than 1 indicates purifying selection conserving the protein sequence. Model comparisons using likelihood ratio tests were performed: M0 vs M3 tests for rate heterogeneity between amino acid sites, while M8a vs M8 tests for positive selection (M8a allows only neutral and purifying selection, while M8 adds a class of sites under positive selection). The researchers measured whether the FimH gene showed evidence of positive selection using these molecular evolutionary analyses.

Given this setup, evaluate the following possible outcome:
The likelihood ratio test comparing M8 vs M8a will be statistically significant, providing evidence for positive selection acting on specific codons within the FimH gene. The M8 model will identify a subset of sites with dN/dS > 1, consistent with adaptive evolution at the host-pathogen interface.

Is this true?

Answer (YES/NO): NO